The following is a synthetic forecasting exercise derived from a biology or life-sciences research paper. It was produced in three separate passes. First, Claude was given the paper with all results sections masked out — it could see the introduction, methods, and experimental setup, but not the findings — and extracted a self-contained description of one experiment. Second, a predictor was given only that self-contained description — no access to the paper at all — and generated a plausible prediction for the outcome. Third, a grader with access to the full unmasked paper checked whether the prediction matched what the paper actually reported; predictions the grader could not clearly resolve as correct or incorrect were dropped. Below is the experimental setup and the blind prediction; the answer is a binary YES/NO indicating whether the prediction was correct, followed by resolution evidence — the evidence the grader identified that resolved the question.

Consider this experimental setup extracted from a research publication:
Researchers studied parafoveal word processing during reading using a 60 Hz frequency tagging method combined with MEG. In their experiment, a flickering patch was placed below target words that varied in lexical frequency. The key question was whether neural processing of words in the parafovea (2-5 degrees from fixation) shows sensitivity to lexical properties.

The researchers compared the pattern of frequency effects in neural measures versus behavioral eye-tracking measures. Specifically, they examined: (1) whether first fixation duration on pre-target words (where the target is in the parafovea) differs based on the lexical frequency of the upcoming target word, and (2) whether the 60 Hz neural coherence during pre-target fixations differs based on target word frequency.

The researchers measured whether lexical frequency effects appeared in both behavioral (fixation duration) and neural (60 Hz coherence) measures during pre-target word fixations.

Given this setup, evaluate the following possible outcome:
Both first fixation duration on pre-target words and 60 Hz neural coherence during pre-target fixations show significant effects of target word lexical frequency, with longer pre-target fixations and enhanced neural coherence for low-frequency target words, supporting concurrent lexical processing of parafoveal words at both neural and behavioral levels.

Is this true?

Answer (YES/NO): NO